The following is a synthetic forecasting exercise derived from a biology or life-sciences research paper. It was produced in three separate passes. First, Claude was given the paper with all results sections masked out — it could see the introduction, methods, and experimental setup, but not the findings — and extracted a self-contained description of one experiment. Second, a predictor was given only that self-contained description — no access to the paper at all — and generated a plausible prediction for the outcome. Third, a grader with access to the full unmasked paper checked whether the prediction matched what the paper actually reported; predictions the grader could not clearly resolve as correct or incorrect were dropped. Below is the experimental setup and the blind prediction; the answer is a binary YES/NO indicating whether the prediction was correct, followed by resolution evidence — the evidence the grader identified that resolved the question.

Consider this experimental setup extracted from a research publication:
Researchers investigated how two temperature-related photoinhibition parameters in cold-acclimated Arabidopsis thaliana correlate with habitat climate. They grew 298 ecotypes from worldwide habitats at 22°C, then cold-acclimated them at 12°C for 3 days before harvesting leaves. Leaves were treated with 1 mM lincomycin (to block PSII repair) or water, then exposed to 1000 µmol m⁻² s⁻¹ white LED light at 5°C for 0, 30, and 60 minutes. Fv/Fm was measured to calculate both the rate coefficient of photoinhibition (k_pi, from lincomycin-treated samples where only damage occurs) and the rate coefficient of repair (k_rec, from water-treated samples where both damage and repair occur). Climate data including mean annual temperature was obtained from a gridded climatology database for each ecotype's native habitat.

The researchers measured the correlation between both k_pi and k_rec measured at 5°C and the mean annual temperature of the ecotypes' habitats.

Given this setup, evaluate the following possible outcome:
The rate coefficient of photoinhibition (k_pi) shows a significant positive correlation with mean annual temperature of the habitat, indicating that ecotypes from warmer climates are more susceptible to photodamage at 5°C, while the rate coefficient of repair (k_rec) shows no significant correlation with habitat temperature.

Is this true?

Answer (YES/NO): NO